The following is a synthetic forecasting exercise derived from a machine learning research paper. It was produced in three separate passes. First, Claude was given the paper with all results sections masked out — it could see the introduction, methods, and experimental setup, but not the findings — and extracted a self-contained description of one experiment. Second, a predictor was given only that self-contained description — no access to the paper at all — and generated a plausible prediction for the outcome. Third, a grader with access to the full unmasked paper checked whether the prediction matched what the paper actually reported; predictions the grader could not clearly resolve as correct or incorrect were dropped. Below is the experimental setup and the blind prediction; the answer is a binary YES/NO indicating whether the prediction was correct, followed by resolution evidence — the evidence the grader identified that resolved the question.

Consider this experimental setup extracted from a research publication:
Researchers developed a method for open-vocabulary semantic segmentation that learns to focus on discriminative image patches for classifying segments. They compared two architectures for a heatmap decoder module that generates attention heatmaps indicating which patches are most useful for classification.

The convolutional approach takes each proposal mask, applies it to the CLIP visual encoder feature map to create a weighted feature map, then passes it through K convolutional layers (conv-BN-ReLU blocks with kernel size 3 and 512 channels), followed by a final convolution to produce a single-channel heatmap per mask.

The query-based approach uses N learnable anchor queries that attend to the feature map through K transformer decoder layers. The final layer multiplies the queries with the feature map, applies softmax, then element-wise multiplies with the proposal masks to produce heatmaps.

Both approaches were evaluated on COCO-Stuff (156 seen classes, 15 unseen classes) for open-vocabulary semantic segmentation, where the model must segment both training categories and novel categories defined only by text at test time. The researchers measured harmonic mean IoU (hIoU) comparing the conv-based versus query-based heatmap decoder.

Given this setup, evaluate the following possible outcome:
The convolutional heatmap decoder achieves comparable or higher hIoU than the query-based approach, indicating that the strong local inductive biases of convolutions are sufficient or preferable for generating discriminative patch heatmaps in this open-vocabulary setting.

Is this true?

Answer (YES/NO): NO